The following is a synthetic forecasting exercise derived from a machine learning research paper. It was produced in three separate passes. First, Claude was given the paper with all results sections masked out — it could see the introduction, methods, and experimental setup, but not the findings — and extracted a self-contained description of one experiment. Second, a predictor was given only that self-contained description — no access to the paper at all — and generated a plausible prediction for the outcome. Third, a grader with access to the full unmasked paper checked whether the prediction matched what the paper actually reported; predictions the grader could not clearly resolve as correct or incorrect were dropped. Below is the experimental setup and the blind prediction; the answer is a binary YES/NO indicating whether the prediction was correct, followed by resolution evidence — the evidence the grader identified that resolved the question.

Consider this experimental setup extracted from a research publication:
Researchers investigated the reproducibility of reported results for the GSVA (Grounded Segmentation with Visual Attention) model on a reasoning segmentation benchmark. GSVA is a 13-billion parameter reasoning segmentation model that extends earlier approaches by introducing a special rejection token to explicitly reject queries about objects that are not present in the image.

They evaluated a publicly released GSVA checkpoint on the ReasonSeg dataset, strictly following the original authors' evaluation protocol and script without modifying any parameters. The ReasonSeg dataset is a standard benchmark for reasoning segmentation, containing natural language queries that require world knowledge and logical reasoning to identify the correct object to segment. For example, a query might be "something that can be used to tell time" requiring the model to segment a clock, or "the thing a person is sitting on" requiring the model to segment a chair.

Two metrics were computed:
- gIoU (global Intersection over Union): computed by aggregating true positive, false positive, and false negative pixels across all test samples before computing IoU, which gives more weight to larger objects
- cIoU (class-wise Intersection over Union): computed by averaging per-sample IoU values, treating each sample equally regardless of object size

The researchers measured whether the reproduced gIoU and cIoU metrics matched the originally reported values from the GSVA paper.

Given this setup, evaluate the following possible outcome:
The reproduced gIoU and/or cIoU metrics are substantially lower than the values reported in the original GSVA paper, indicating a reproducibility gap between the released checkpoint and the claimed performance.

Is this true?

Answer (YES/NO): YES